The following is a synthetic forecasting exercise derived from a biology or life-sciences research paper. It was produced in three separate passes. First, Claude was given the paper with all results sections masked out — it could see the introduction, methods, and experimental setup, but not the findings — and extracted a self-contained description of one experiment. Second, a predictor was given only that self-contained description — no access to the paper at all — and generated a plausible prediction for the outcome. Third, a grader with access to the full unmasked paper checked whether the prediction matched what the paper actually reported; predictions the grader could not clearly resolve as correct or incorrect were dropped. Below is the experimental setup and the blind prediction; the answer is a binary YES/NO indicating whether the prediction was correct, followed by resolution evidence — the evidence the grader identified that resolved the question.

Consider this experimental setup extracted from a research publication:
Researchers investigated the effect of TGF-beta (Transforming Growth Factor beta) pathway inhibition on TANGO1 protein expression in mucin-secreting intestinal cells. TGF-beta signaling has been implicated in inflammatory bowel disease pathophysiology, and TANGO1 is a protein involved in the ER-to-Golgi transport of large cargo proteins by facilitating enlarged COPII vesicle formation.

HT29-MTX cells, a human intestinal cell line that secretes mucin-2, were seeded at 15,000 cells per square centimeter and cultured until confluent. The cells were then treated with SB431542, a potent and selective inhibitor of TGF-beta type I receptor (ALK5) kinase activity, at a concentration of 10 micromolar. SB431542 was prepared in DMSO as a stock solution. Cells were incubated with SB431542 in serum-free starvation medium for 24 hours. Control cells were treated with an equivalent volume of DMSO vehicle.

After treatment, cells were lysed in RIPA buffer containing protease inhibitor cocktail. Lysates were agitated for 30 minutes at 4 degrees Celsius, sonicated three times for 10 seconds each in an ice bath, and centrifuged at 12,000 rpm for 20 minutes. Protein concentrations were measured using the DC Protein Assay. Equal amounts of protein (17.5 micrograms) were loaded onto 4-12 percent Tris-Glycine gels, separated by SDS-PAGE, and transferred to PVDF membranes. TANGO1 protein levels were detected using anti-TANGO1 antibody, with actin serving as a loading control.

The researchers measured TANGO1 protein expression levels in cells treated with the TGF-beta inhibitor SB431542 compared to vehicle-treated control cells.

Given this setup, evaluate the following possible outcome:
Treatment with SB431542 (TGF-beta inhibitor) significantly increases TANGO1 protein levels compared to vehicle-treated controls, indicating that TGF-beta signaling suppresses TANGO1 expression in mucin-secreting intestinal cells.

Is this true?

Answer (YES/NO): NO